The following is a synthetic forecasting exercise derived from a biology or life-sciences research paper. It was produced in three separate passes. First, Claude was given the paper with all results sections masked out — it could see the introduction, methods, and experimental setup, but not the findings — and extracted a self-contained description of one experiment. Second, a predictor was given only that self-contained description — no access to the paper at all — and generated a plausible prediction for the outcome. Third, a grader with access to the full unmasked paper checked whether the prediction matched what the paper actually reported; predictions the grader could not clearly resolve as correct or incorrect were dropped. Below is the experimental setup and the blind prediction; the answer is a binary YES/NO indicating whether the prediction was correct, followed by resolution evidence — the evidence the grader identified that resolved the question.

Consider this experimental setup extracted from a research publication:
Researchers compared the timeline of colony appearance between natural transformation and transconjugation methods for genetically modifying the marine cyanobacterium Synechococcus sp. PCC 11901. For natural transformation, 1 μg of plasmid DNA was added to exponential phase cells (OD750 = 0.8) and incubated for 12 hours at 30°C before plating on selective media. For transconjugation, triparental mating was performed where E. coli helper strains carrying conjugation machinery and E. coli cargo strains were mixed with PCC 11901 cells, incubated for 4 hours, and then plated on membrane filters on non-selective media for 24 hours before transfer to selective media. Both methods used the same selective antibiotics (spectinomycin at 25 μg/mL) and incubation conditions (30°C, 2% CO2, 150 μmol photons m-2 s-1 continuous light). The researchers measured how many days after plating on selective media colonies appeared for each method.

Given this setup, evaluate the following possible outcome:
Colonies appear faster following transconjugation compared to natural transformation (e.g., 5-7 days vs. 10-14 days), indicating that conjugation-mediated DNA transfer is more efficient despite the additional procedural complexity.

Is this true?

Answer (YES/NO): NO